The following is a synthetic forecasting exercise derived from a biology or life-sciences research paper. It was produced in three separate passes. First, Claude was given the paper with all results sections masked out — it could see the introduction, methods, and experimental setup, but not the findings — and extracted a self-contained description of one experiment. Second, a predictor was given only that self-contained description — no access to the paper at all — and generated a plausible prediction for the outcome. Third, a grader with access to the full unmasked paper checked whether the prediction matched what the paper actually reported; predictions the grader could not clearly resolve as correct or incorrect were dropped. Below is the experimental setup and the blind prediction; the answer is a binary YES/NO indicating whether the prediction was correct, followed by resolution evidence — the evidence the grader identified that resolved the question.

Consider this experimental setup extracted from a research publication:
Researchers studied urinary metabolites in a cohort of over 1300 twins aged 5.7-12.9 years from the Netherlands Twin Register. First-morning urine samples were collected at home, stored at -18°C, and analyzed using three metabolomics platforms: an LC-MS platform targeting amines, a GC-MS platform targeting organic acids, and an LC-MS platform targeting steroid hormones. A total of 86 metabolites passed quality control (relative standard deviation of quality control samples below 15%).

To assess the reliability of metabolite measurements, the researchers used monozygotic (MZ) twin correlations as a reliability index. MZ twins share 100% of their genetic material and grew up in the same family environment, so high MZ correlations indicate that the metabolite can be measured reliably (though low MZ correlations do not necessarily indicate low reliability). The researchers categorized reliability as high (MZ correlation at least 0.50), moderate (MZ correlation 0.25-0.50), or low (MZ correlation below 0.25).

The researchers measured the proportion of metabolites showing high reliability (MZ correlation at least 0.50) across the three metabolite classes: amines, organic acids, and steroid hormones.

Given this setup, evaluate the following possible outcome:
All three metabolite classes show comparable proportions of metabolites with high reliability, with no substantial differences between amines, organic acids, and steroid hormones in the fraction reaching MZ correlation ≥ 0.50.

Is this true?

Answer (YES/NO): NO